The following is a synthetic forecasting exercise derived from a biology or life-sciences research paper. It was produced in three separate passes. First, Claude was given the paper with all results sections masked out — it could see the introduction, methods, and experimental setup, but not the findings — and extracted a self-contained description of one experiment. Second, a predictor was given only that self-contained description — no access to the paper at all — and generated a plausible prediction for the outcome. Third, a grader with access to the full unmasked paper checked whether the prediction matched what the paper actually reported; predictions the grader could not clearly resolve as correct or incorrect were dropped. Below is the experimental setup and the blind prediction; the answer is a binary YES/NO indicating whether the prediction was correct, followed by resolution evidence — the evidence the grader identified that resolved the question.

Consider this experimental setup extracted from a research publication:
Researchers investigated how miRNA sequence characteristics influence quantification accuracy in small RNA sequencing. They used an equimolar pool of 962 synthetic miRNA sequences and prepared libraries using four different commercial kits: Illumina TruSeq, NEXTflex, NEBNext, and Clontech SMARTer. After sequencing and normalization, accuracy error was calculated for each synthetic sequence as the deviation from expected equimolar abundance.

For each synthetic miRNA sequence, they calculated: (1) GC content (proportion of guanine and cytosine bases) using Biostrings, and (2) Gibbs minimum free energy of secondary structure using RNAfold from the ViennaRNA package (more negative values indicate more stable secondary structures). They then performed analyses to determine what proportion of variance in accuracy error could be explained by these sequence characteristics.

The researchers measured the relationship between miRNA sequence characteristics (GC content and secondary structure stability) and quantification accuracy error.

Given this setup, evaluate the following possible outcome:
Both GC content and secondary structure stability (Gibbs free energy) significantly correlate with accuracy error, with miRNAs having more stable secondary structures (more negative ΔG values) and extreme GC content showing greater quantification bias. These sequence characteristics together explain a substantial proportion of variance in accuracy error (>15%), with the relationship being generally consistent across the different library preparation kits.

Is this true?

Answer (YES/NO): NO